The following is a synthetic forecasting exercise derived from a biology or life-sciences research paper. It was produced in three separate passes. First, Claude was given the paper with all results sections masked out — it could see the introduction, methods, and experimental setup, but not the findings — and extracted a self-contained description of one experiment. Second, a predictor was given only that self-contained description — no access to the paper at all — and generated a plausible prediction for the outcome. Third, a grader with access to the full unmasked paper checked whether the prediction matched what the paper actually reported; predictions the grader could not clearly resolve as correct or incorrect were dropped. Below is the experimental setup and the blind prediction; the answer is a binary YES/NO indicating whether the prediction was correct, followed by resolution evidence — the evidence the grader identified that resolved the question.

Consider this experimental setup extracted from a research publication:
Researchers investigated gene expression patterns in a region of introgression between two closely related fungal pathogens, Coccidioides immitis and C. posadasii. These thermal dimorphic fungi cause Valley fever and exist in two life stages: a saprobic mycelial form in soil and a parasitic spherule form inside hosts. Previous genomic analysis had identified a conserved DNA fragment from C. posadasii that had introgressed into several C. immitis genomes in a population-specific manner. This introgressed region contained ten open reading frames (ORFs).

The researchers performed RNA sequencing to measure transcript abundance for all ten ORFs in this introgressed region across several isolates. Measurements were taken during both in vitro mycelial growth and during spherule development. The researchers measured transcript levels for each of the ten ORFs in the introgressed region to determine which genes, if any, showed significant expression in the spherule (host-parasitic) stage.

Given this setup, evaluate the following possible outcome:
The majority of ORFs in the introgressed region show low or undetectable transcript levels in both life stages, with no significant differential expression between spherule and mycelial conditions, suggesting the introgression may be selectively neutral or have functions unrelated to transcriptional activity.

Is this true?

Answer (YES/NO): YES